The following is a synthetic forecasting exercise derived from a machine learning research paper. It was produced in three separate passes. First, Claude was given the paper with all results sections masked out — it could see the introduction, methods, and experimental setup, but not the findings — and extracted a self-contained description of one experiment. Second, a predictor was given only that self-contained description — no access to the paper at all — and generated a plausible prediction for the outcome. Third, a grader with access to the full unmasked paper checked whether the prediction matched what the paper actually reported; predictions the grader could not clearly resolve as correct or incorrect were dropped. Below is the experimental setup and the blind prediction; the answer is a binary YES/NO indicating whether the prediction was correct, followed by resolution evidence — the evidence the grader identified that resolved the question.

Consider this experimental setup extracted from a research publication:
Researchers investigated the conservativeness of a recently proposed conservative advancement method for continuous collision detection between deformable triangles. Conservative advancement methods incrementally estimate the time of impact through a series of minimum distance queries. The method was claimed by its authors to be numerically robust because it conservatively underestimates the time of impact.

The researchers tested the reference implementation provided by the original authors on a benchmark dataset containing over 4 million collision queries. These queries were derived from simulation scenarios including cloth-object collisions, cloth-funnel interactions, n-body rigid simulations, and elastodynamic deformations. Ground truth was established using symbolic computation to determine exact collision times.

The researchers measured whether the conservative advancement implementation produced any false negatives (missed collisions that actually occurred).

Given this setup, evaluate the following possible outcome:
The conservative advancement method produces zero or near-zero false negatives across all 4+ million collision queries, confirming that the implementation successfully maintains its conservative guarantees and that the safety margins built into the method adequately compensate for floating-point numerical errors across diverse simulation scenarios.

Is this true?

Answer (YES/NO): NO